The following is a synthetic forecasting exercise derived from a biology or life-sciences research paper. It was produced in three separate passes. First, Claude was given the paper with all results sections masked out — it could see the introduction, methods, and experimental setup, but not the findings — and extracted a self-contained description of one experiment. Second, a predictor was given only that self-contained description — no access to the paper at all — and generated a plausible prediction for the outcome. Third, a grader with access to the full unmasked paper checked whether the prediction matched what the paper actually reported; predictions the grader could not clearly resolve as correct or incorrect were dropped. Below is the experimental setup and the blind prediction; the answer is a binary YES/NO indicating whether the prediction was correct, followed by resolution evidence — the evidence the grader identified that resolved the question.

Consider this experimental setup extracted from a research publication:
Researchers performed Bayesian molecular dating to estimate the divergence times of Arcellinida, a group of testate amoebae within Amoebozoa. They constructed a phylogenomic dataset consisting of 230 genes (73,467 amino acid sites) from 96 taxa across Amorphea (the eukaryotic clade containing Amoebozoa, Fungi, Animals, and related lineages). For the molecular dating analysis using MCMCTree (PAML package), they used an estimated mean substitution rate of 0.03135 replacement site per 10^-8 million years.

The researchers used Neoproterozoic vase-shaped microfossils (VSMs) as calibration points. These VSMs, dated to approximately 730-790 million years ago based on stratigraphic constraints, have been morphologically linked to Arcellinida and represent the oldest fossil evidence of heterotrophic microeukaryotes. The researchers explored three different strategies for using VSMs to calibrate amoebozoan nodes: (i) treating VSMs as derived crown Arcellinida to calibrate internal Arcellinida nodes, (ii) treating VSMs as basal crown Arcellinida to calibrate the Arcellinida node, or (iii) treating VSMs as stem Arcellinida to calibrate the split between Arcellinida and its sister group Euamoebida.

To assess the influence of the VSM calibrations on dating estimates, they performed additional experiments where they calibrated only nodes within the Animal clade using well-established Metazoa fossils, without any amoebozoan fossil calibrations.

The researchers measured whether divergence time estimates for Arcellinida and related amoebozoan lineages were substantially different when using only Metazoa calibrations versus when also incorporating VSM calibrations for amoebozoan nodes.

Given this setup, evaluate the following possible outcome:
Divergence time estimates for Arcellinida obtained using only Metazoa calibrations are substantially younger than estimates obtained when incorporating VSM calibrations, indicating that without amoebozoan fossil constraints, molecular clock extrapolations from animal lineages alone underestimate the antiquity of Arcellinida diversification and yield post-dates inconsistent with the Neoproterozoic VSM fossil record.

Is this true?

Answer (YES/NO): NO